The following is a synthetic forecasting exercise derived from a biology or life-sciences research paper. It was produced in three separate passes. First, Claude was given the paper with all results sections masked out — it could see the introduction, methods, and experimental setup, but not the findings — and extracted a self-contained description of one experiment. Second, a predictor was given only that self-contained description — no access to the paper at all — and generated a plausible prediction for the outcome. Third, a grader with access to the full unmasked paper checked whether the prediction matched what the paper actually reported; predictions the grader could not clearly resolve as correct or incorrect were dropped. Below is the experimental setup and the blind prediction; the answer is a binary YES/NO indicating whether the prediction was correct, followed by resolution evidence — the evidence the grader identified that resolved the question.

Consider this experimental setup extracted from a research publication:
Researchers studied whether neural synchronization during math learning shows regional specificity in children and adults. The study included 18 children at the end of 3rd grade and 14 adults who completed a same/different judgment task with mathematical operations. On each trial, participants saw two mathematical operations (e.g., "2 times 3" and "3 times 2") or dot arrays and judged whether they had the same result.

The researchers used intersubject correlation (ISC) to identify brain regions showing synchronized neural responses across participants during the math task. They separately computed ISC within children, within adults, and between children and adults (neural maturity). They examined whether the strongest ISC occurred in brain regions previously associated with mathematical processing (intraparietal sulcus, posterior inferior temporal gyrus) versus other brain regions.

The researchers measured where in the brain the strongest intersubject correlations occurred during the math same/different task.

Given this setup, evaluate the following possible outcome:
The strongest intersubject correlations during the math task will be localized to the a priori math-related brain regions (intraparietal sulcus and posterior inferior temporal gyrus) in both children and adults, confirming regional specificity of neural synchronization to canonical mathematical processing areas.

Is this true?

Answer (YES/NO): NO